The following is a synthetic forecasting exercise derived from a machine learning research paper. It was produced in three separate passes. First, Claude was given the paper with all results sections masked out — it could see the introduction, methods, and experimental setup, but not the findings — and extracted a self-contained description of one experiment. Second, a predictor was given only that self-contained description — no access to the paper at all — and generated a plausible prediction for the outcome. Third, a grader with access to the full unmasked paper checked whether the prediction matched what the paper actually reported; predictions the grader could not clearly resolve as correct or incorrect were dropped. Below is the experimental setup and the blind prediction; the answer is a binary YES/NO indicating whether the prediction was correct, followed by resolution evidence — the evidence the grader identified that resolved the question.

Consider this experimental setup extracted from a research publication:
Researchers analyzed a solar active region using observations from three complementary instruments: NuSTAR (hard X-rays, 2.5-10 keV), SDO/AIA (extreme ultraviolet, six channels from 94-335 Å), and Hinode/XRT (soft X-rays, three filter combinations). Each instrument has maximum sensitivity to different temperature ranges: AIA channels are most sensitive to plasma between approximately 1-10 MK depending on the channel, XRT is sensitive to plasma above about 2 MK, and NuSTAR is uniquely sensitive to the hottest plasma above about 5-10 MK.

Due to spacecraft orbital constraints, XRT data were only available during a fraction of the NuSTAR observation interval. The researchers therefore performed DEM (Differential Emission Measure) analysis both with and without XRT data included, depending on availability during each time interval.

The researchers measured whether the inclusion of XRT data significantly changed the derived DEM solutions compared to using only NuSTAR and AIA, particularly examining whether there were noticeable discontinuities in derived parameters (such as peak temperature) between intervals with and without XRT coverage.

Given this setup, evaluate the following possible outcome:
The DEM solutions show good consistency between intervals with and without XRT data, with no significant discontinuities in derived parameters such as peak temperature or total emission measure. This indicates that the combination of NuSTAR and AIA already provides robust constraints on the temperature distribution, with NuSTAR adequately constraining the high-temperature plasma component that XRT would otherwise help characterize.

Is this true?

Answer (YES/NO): NO